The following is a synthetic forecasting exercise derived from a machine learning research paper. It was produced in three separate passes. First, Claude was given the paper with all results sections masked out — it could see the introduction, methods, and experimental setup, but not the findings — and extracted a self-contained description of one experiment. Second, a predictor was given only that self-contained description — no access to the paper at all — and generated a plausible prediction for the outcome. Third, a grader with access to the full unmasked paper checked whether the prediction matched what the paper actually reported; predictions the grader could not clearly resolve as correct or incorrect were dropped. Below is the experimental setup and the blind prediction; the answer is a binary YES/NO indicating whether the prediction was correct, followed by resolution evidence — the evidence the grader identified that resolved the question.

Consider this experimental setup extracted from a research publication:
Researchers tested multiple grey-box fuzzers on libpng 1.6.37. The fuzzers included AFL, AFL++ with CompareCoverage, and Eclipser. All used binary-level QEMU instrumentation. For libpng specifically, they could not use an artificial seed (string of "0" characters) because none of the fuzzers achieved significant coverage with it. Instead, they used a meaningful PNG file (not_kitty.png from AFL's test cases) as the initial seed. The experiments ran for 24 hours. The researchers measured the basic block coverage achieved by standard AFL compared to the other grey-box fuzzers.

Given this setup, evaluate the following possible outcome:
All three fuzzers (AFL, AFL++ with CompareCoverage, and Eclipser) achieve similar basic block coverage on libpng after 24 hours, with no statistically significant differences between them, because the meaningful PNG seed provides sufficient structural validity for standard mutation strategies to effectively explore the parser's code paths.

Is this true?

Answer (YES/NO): NO